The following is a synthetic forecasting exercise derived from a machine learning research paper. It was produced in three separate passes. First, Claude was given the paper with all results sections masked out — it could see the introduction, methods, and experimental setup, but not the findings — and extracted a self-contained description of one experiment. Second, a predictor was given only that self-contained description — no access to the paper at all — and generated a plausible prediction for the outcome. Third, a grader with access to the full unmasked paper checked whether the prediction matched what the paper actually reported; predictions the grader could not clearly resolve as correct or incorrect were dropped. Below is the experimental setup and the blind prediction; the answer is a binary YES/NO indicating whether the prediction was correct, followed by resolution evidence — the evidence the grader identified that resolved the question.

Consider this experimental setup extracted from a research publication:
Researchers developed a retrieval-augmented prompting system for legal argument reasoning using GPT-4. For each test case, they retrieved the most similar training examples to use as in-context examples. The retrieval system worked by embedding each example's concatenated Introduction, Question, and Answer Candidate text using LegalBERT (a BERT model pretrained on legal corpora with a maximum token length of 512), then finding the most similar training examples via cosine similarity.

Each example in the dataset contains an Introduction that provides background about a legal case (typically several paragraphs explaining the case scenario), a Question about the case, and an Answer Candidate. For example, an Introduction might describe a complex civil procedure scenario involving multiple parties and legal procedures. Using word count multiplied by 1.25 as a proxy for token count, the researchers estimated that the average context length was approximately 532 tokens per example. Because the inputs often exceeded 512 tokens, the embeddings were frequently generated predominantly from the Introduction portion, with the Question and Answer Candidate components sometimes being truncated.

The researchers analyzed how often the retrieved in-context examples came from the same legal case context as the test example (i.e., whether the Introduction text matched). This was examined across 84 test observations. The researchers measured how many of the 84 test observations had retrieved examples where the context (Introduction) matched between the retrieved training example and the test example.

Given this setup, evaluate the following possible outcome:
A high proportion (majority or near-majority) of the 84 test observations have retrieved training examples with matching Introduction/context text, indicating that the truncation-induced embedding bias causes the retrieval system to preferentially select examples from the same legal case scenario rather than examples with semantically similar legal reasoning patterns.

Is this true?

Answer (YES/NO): YES